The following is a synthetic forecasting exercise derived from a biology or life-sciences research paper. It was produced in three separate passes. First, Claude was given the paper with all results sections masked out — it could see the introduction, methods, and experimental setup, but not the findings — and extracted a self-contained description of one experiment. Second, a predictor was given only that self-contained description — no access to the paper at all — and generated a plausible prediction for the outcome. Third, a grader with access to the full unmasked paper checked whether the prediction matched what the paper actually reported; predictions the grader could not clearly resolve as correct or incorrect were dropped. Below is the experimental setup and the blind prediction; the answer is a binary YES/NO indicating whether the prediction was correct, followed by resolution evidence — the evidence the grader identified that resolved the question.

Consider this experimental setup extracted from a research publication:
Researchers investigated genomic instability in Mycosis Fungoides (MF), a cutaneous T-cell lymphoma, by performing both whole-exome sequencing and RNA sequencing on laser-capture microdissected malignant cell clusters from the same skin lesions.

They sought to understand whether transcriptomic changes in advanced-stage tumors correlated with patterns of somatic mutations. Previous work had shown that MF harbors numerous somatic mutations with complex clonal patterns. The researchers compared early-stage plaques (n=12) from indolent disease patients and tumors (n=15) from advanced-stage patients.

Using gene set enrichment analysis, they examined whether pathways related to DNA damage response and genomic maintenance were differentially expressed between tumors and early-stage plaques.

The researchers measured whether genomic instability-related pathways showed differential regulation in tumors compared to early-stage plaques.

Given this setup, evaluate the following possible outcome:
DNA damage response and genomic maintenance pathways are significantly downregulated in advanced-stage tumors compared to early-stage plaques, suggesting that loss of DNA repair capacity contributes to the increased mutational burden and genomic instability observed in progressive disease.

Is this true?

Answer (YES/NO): NO